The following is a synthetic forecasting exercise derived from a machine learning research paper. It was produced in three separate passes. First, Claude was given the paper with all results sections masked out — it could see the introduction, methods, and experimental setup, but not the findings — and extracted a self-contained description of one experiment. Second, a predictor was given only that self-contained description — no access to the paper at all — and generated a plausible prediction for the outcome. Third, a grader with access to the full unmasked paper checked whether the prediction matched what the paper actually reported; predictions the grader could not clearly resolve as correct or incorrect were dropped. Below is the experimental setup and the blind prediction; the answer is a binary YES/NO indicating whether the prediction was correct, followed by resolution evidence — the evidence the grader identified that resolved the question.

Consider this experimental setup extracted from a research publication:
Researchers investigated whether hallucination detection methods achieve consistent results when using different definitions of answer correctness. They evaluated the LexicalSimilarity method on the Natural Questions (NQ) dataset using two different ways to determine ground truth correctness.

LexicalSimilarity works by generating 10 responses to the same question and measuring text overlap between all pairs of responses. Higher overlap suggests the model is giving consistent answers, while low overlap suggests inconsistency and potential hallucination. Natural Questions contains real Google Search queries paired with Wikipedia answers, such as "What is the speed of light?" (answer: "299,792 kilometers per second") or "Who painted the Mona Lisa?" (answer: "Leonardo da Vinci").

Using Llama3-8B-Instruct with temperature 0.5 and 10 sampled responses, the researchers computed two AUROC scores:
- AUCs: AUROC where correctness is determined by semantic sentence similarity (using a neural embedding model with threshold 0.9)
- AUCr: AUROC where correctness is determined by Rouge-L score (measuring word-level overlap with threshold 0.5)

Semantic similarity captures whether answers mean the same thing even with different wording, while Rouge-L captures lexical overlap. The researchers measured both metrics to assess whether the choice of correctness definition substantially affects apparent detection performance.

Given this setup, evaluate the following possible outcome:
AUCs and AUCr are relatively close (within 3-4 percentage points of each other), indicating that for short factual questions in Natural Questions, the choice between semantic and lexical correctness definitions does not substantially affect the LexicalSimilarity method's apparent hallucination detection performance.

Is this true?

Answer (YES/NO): YES